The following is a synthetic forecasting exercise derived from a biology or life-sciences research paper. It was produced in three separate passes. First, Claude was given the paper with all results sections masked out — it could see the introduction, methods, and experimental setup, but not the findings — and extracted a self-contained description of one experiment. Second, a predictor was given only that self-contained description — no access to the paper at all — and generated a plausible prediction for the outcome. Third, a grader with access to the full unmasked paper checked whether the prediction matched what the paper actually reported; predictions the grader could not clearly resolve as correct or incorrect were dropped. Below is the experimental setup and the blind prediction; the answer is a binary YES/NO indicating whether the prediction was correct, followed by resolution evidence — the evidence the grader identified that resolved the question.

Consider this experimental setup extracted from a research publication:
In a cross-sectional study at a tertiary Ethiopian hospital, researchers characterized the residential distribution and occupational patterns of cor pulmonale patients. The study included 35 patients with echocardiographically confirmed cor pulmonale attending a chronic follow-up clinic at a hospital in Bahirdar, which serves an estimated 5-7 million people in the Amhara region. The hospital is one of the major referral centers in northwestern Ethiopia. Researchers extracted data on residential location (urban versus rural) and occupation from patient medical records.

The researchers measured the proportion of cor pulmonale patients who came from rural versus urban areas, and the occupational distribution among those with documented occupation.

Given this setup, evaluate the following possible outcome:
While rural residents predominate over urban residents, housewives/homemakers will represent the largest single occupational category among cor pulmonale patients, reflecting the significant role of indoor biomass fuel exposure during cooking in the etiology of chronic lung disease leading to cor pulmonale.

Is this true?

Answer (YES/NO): NO